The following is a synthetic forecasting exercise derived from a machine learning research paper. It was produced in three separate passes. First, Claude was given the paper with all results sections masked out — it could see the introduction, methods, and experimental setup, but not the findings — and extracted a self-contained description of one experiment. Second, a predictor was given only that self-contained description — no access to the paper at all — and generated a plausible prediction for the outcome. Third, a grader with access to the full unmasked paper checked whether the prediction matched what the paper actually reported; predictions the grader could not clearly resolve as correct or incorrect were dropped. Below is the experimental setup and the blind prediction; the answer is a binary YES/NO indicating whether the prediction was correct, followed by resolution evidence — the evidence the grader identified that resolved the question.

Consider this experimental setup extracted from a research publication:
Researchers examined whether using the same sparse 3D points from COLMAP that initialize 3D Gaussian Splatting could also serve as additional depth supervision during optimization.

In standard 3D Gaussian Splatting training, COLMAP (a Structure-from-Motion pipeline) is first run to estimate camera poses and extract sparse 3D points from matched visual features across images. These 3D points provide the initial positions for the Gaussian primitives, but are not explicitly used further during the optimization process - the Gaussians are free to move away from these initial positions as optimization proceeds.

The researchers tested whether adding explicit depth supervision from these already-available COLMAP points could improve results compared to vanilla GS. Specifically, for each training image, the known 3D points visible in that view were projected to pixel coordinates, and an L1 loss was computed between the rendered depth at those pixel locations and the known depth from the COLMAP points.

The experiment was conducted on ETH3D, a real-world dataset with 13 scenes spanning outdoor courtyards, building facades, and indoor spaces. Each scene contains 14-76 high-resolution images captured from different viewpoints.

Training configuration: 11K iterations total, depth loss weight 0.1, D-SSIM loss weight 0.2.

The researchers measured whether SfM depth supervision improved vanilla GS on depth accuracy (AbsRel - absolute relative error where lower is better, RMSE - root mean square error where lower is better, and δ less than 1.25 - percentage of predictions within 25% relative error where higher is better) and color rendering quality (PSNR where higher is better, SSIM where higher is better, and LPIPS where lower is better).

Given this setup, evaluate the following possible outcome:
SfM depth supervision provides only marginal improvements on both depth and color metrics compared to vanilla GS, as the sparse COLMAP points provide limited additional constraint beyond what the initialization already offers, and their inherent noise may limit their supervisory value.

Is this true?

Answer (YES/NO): NO